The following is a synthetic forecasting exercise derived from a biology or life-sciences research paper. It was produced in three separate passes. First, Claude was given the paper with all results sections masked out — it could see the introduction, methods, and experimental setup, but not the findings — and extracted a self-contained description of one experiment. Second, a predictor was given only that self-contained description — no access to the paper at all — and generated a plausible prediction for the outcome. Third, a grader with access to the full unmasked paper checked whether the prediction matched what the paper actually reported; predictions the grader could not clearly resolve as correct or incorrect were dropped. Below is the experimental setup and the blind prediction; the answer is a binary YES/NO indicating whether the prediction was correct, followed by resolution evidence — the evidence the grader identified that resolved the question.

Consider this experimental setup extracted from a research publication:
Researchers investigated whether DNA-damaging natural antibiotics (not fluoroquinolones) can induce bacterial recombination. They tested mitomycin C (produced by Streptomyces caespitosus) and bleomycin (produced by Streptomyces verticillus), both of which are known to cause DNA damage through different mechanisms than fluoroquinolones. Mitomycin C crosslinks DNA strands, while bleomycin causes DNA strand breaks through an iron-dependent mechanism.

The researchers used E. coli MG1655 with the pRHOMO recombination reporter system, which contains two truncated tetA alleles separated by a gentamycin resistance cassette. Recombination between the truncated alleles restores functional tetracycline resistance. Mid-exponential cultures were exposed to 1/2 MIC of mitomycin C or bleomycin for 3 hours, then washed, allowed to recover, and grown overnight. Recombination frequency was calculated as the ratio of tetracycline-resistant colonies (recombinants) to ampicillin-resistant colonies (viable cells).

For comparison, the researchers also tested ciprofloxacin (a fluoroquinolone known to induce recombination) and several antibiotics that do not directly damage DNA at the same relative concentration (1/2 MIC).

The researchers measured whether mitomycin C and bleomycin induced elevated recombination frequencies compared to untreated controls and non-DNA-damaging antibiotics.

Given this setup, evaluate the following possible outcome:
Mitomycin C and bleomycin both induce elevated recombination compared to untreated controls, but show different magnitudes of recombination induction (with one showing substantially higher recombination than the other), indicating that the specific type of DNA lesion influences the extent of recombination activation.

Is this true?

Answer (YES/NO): NO